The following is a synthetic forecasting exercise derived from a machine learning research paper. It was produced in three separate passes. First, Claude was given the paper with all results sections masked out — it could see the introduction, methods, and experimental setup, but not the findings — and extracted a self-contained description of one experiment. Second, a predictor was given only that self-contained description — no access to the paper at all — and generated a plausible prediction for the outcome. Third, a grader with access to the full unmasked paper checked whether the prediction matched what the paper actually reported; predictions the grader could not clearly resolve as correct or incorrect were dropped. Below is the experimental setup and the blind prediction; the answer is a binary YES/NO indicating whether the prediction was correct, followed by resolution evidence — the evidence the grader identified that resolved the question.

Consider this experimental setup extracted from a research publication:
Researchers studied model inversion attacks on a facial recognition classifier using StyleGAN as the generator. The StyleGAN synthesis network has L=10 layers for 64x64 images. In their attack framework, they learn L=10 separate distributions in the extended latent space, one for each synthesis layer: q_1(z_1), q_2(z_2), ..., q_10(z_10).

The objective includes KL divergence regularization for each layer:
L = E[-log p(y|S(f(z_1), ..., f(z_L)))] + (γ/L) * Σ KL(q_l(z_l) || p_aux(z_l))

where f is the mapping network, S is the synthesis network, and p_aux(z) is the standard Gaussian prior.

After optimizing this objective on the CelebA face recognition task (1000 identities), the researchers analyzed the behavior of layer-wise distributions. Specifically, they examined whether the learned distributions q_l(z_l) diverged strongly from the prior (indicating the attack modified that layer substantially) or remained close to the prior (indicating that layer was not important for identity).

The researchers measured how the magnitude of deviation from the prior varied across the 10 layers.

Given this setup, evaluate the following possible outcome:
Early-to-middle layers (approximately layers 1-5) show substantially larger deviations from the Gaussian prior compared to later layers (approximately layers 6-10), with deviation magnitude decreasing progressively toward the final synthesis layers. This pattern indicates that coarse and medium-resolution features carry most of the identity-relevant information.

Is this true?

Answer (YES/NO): YES